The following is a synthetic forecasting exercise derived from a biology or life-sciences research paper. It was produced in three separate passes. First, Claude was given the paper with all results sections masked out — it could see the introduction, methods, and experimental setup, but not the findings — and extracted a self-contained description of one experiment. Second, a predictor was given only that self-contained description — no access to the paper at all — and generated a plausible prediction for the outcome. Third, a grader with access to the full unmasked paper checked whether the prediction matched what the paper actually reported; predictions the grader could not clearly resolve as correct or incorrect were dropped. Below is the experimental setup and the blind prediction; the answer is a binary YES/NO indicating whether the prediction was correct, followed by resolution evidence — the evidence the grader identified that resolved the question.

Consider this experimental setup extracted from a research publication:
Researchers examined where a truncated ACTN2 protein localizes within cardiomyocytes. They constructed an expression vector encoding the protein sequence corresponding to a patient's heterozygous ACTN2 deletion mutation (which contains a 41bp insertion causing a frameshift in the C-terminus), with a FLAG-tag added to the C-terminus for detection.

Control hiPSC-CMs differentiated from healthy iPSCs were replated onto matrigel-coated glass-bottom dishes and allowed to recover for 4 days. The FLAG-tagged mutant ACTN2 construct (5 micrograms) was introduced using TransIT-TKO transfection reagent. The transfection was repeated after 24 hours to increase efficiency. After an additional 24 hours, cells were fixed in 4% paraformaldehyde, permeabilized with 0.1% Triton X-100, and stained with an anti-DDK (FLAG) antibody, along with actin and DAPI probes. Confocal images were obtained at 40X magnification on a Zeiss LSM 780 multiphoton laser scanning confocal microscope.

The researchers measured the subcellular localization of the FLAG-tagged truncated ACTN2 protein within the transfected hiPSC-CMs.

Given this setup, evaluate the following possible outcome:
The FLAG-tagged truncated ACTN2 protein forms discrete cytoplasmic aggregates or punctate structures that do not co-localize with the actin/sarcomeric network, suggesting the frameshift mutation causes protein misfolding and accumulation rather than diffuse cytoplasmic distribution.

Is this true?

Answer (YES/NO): NO